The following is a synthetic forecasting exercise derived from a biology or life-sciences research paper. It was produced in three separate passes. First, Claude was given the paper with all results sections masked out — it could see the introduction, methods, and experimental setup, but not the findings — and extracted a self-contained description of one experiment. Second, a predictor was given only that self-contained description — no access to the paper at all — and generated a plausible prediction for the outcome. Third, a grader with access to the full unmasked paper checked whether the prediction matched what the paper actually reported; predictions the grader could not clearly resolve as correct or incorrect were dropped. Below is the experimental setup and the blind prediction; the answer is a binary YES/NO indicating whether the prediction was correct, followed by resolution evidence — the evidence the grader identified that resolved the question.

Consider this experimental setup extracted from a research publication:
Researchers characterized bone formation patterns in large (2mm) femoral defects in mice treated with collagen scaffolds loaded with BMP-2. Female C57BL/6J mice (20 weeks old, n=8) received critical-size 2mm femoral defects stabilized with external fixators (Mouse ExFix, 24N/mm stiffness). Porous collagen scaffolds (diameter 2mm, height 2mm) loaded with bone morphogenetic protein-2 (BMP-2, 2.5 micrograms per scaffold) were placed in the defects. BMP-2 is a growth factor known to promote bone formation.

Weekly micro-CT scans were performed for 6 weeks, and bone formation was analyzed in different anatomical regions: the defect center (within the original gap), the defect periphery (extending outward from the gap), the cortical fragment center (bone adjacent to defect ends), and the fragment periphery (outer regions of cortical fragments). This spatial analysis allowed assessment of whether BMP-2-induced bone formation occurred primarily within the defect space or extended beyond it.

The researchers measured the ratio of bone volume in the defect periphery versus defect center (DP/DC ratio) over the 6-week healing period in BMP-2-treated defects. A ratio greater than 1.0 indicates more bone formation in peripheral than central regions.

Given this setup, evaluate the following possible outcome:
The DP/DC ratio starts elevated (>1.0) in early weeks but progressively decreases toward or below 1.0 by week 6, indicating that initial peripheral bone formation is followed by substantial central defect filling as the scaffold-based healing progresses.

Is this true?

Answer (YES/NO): NO